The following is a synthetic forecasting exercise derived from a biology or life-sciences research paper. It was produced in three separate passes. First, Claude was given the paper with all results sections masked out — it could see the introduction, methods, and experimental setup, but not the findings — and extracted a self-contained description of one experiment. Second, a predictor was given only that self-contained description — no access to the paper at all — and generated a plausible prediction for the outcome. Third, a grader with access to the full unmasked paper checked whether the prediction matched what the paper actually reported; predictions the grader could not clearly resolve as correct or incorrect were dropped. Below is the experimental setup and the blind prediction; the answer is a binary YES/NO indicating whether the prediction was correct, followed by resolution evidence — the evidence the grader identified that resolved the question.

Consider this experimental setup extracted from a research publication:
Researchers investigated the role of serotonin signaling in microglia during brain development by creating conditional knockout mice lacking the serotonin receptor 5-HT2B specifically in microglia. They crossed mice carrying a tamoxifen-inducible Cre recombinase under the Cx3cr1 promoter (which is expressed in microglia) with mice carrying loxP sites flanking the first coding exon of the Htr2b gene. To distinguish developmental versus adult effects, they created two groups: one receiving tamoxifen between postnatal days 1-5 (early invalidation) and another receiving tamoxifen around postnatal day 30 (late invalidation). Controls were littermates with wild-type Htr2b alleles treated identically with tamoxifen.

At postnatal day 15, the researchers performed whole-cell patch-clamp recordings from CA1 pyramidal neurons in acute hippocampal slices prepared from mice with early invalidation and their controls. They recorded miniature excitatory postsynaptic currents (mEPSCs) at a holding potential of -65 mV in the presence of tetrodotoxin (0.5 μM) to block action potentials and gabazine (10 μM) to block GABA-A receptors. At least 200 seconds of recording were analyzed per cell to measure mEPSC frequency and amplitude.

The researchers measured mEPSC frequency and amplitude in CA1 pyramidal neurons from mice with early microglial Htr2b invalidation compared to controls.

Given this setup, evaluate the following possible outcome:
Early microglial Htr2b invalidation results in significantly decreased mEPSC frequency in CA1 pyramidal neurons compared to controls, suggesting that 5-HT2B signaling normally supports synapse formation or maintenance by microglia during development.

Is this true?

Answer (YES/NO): NO